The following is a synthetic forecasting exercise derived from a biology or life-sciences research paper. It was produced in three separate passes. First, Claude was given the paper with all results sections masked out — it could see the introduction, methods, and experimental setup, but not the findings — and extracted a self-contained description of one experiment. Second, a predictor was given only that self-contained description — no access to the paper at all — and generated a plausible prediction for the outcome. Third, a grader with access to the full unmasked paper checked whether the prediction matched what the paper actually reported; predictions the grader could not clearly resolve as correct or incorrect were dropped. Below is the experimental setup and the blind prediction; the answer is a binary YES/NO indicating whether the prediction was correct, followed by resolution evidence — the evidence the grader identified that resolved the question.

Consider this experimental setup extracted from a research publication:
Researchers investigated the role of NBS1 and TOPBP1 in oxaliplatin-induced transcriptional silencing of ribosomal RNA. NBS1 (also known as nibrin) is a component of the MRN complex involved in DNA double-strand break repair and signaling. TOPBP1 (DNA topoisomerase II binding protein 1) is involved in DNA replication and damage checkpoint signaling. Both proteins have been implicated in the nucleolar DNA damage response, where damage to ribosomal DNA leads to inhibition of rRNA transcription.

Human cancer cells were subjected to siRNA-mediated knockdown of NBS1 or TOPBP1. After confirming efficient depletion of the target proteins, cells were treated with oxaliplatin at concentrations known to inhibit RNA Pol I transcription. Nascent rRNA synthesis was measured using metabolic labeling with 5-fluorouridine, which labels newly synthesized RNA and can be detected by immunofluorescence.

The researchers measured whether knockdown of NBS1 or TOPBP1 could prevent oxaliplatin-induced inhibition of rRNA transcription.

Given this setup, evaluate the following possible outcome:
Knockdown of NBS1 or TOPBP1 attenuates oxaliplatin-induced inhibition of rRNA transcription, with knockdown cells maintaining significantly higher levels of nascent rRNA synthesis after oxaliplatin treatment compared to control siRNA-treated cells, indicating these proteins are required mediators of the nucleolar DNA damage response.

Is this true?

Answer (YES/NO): NO